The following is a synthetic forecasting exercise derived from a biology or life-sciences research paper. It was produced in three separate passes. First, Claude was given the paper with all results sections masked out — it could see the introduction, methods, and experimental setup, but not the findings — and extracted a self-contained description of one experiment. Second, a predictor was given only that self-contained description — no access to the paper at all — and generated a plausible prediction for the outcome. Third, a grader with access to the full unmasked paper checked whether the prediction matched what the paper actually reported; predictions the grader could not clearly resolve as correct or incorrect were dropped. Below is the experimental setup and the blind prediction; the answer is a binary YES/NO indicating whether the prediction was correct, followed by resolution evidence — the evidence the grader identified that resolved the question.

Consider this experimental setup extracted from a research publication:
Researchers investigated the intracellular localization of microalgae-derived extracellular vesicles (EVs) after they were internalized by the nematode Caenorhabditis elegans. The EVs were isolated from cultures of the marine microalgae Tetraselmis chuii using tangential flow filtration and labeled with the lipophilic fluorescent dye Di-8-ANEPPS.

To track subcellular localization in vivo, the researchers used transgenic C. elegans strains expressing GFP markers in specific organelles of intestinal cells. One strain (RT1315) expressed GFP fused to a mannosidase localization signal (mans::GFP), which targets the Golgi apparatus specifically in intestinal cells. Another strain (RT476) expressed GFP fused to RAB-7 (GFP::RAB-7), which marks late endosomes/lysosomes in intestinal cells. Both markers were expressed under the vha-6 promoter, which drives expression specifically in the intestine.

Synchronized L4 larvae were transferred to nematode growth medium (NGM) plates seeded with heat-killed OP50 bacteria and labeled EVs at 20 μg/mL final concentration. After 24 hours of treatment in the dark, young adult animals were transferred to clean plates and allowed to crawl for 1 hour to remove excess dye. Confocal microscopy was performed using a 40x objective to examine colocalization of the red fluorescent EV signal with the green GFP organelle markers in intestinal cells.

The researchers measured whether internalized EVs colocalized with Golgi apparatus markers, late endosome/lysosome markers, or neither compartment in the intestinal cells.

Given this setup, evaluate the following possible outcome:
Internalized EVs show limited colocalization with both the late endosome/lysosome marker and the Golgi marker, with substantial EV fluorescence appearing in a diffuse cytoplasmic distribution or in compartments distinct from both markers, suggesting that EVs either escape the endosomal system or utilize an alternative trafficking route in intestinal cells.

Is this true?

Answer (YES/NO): NO